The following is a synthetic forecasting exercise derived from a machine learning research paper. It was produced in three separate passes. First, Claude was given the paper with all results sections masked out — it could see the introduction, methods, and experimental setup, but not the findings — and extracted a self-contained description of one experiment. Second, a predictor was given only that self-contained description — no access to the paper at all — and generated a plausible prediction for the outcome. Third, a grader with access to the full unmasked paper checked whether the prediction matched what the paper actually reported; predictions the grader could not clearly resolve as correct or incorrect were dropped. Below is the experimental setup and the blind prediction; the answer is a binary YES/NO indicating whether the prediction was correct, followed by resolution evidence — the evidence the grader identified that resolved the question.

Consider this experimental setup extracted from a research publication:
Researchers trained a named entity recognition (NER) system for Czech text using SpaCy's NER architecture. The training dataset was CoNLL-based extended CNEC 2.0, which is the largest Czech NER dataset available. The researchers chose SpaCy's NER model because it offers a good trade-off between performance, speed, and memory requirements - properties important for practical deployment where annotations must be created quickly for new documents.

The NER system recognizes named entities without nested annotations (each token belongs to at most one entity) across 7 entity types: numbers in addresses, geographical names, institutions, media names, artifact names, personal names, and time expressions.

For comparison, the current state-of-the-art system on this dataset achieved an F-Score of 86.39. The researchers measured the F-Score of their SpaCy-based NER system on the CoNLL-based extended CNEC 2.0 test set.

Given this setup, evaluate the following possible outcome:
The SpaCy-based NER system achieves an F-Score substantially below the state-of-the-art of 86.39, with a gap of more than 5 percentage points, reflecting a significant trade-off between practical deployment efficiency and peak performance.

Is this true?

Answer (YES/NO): YES